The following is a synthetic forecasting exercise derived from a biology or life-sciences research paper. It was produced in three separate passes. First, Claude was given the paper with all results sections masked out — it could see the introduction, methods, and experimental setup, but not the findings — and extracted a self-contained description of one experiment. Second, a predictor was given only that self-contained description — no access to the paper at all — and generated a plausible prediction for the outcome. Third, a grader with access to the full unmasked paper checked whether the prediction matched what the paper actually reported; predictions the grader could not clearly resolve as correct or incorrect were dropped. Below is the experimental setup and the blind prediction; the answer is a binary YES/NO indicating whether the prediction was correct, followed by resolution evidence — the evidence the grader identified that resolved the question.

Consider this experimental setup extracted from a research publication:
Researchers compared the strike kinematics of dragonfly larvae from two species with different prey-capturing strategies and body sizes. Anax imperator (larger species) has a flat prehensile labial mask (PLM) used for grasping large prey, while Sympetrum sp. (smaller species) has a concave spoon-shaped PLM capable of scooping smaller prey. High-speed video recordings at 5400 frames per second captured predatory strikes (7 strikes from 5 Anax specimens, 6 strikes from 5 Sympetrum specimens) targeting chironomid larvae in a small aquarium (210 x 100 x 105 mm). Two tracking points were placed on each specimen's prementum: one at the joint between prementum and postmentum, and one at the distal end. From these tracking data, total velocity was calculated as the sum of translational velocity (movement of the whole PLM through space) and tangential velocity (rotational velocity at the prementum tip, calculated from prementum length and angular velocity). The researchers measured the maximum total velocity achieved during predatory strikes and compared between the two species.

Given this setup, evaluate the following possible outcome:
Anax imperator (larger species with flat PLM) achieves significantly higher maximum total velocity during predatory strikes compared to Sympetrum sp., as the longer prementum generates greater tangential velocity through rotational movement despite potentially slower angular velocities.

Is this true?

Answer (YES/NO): NO